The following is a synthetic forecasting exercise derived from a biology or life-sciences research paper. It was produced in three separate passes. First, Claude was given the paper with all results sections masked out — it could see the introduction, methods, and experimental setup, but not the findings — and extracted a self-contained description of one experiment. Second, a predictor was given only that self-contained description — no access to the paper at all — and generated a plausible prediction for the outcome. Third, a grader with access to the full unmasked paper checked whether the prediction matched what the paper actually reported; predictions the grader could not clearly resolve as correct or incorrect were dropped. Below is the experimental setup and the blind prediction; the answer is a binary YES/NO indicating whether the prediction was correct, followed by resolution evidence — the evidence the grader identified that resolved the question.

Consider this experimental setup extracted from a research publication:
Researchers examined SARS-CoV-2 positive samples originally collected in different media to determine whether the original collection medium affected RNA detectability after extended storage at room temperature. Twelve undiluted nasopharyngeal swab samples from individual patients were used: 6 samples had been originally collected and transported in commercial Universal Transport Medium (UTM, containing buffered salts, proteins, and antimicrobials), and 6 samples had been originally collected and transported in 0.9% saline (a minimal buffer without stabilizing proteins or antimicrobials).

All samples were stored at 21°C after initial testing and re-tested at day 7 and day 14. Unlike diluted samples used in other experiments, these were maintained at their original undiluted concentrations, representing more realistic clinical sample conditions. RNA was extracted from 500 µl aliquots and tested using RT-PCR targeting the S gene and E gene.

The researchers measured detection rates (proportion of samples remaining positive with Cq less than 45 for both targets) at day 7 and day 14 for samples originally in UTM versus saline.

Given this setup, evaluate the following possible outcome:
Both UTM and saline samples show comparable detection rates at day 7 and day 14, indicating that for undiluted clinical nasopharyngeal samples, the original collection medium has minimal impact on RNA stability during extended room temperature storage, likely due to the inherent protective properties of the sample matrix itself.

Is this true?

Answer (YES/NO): YES